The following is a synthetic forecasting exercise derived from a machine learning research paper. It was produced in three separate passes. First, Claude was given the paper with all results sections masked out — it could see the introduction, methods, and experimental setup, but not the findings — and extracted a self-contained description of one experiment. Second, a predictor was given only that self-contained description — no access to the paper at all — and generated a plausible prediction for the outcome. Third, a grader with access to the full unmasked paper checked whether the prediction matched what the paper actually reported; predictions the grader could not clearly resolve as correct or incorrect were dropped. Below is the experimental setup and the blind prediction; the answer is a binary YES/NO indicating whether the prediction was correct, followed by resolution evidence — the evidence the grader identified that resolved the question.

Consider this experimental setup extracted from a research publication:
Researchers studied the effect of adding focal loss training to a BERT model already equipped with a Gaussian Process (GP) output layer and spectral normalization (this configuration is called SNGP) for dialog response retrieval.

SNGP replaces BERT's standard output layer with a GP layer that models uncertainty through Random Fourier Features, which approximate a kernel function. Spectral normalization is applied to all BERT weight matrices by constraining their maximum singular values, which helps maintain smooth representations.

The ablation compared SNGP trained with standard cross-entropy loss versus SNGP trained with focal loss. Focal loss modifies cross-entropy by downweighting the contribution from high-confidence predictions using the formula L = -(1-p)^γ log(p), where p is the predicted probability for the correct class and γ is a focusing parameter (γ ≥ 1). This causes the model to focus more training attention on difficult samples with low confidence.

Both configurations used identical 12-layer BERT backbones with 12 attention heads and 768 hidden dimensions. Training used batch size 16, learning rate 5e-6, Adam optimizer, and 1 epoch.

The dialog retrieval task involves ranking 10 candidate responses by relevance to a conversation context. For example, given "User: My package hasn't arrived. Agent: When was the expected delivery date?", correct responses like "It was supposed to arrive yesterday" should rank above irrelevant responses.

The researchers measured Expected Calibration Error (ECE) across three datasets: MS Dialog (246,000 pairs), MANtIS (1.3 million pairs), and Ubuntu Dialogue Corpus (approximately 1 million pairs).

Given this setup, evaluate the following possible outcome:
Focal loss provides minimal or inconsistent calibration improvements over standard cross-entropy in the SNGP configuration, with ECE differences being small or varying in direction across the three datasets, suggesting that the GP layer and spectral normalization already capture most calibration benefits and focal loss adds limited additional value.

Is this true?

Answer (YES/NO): NO